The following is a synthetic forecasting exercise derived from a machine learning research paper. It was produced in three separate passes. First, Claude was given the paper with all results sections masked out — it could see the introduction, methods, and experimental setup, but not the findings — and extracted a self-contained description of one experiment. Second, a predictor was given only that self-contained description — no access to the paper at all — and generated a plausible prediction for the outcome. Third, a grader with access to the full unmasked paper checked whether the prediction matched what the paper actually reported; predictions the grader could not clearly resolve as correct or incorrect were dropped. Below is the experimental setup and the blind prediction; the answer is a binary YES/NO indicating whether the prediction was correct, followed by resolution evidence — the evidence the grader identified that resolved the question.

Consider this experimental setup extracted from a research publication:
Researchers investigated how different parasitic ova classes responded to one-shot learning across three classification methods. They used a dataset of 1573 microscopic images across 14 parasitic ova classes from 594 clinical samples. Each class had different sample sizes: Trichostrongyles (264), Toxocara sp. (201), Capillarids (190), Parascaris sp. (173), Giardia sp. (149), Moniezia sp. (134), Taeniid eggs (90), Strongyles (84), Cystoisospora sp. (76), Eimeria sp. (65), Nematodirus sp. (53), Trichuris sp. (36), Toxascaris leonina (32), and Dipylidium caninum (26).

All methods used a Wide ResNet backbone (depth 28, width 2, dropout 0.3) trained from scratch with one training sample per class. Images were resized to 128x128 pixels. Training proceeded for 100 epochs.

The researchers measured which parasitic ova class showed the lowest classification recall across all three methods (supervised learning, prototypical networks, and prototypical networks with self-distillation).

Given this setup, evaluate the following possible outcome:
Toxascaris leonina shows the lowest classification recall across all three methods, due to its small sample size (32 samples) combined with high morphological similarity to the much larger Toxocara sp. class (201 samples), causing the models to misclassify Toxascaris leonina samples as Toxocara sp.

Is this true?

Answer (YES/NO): NO